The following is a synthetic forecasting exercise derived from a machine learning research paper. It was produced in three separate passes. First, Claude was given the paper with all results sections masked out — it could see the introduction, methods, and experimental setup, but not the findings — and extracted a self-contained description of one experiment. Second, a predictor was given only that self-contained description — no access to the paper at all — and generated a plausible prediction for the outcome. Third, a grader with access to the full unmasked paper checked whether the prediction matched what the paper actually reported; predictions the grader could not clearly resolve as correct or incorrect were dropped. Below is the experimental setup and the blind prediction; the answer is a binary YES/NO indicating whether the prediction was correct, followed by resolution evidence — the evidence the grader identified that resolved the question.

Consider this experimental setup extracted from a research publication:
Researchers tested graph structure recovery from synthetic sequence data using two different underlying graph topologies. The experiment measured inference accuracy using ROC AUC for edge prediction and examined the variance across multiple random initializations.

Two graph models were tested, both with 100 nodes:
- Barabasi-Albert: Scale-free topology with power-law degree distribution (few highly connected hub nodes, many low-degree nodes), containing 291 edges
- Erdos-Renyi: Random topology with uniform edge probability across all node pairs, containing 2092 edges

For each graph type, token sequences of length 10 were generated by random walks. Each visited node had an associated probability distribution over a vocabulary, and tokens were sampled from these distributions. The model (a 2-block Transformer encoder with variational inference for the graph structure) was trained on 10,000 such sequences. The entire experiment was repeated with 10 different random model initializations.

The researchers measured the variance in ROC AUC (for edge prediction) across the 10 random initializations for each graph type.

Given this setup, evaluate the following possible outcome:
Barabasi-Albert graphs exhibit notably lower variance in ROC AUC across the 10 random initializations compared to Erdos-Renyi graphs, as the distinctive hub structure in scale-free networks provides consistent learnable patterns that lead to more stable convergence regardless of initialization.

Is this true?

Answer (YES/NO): YES